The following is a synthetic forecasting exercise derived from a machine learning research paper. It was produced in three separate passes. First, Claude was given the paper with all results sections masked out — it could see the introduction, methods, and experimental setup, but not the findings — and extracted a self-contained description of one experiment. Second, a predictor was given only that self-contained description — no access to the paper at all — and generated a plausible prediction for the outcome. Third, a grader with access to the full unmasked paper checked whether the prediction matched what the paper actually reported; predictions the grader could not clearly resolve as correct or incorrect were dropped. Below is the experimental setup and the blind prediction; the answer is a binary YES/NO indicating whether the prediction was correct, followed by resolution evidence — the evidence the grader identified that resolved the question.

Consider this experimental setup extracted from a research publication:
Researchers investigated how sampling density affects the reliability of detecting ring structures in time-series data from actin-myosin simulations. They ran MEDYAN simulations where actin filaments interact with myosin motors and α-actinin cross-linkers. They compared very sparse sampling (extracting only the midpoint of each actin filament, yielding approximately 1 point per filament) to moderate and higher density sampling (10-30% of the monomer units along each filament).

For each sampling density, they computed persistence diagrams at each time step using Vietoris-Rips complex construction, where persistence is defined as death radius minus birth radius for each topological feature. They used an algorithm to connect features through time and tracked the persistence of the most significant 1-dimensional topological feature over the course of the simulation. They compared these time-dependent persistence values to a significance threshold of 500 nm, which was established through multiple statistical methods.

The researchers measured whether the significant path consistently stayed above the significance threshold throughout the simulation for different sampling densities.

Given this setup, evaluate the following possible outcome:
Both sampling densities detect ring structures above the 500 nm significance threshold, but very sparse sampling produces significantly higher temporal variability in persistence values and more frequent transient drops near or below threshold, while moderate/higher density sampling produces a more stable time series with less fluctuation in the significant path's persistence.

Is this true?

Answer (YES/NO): NO